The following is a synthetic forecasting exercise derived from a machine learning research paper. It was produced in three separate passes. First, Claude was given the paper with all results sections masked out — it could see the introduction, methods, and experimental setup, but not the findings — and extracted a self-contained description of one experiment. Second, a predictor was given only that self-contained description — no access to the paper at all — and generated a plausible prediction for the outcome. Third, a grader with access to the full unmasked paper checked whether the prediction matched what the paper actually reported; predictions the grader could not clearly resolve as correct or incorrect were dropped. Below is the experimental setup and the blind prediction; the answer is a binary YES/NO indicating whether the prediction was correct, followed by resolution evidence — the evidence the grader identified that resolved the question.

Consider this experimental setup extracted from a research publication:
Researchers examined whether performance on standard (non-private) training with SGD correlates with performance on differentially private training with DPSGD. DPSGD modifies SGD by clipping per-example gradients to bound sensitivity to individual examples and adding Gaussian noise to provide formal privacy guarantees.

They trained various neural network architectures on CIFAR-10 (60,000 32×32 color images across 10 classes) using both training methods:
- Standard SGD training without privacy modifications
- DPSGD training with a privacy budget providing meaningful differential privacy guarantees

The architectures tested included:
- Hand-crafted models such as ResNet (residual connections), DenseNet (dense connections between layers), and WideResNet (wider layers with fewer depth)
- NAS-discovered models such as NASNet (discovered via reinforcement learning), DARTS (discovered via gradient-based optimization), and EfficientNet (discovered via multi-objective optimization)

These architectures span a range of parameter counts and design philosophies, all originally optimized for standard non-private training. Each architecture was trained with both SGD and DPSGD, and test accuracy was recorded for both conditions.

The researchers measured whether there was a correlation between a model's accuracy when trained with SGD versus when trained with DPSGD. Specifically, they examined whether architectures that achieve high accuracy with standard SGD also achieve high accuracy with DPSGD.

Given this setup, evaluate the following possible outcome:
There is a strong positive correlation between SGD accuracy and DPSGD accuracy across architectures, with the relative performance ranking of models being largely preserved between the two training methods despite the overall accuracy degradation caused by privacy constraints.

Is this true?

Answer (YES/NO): NO